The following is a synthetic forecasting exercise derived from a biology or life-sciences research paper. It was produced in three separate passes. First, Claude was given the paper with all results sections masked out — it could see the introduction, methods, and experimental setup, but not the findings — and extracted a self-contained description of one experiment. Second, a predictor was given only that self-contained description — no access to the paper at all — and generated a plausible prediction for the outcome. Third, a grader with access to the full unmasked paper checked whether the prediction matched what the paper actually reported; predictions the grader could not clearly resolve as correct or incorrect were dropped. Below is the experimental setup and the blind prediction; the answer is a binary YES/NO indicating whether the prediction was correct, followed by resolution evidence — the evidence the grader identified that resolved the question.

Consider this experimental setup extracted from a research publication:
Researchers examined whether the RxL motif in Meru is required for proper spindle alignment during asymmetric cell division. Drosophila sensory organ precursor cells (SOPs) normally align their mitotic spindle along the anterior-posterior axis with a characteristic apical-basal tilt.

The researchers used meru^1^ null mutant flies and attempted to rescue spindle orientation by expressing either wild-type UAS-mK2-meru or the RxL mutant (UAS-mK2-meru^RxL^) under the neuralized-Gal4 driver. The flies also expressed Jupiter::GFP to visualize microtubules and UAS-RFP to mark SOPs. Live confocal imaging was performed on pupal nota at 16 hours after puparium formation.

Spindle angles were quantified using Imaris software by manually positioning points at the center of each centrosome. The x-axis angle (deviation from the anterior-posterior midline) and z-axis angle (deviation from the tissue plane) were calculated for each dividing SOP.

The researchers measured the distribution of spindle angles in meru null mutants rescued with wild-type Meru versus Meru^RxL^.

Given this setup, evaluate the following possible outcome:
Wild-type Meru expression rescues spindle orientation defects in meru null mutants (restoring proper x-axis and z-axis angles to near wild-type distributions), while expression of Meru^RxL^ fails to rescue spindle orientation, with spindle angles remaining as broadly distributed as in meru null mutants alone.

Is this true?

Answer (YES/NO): NO